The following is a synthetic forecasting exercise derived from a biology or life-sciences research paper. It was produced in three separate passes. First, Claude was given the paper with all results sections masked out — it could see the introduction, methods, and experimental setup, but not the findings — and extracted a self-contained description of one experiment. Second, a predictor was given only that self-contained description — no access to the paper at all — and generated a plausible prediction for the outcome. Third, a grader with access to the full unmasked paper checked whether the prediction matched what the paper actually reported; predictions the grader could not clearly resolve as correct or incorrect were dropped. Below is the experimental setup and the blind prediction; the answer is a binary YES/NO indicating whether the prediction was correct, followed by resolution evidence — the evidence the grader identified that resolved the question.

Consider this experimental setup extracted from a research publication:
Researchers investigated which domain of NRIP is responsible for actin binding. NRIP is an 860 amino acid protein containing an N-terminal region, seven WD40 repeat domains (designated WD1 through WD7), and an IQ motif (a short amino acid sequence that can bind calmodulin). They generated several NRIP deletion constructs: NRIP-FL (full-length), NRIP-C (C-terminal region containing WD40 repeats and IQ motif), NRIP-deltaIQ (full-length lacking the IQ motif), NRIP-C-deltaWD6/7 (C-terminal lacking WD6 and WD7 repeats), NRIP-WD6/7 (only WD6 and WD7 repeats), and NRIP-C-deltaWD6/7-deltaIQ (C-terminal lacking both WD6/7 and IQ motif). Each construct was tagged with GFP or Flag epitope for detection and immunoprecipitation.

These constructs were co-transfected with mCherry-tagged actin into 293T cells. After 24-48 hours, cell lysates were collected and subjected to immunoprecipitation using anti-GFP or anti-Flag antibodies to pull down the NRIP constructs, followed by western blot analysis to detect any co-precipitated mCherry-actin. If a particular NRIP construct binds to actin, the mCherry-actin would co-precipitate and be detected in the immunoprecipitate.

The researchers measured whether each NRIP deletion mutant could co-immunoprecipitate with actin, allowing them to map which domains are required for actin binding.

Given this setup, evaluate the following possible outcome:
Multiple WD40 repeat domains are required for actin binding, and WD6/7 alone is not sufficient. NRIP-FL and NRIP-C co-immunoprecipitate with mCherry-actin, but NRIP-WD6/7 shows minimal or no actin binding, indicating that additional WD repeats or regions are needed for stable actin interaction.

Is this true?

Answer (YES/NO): NO